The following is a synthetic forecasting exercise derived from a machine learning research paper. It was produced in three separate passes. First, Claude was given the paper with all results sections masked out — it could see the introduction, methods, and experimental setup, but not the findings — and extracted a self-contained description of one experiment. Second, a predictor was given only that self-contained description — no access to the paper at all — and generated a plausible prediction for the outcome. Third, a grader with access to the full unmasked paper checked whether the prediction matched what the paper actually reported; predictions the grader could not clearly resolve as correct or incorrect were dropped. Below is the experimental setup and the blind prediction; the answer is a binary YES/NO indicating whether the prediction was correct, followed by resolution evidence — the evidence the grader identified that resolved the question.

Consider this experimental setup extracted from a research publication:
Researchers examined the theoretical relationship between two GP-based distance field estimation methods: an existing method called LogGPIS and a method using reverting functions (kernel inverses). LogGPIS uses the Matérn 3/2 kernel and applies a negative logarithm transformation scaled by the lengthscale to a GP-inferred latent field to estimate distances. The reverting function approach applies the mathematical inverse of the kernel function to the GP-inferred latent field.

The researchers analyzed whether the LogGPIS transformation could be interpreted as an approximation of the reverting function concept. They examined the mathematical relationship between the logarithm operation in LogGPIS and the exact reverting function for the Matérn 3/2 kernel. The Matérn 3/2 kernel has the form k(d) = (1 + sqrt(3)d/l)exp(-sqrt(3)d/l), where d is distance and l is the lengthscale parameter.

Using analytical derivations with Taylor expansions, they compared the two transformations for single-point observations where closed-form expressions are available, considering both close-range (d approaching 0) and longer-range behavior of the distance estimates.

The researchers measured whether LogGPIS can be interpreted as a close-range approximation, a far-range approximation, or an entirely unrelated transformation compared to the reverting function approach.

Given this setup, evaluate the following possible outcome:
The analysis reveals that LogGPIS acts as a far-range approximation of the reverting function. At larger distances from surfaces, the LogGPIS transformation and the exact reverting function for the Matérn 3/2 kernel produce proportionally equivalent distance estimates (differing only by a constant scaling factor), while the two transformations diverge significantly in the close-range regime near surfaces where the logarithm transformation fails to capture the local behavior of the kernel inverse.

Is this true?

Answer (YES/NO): NO